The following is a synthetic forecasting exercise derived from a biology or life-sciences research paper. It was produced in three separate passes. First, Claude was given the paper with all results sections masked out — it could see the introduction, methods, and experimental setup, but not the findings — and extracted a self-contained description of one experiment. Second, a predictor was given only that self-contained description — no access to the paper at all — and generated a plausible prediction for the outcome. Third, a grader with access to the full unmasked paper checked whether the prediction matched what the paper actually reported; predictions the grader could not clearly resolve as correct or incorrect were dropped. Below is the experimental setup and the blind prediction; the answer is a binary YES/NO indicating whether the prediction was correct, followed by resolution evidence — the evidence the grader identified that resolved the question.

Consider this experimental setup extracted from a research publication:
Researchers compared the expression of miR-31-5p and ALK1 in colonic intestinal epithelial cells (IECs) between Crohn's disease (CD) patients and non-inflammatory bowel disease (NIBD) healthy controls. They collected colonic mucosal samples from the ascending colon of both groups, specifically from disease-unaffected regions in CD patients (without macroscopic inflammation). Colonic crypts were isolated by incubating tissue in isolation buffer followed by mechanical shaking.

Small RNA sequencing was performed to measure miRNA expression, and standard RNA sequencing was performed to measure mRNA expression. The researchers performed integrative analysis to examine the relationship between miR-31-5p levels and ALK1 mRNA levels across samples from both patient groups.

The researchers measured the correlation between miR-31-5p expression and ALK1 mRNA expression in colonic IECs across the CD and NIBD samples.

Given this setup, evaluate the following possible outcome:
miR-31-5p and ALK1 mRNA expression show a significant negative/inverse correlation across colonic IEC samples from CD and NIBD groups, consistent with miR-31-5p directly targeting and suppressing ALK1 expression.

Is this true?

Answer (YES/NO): YES